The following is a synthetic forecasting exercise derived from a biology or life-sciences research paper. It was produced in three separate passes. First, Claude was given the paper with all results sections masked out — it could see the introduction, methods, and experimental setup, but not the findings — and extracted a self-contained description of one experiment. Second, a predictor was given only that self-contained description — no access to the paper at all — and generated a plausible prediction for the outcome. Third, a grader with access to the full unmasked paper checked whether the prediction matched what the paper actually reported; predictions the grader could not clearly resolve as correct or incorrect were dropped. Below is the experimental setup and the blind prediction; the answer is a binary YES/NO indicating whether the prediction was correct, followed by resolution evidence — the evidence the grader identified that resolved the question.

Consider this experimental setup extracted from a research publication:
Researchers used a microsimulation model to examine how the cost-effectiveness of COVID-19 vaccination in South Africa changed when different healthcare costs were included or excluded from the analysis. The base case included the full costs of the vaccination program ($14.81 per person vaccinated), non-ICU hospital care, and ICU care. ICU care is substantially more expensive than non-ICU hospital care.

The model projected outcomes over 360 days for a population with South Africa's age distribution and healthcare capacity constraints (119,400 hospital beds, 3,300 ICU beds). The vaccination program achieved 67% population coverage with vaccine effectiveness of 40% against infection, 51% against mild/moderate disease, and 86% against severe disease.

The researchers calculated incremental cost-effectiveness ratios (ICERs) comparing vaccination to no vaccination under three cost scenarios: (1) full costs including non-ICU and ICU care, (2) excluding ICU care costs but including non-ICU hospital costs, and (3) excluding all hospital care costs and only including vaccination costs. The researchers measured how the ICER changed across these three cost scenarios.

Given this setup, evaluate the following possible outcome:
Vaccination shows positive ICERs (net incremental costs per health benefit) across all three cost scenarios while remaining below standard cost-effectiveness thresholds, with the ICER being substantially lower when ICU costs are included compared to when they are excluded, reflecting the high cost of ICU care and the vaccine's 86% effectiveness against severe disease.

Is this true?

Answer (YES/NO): NO